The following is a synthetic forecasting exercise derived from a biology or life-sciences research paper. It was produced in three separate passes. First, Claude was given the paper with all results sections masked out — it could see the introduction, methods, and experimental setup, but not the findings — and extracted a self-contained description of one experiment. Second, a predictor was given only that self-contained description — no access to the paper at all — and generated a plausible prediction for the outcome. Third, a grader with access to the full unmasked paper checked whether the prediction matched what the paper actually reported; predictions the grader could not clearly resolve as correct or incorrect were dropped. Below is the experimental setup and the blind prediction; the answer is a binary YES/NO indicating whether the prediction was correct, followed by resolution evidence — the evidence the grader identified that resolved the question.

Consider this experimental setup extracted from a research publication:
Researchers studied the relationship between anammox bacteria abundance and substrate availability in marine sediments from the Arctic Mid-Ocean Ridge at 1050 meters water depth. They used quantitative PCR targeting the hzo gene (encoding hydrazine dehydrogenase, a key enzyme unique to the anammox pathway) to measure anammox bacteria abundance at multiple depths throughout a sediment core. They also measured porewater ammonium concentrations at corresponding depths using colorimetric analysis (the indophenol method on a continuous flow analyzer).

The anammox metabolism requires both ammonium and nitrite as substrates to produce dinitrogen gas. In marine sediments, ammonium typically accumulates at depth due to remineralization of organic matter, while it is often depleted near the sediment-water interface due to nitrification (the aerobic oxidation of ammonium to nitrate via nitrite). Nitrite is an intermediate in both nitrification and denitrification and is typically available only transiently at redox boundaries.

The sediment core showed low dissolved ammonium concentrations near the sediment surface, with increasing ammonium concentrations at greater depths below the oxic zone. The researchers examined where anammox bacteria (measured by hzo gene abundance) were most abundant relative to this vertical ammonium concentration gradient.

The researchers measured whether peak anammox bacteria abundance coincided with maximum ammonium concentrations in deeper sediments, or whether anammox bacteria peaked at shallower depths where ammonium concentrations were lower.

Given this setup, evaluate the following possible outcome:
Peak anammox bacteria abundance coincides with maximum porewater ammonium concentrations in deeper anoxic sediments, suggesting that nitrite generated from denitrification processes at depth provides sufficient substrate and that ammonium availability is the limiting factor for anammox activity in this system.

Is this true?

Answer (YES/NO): NO